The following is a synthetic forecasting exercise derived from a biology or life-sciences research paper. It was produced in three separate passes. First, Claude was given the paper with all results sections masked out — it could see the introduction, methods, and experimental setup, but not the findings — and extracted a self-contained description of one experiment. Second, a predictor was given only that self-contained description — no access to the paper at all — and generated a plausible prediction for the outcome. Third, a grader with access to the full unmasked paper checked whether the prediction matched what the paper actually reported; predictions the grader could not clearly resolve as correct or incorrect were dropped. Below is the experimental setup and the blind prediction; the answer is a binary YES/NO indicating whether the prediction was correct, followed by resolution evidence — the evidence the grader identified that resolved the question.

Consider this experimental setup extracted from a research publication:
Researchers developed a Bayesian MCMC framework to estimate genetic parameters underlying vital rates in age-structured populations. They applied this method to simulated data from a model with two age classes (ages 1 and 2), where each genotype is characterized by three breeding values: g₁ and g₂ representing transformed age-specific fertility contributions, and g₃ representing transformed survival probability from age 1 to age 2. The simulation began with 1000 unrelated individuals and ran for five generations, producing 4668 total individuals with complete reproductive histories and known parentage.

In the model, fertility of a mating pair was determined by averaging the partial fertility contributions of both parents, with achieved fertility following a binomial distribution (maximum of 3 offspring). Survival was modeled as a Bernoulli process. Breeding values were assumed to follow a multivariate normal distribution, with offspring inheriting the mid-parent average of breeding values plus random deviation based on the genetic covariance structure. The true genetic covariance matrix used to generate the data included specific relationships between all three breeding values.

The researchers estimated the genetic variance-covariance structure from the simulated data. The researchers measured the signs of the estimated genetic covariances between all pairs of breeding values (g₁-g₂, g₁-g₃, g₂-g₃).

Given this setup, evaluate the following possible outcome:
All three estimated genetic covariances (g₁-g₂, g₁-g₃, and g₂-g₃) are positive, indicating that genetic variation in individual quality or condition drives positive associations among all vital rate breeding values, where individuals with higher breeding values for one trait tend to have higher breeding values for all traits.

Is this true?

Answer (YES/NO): NO